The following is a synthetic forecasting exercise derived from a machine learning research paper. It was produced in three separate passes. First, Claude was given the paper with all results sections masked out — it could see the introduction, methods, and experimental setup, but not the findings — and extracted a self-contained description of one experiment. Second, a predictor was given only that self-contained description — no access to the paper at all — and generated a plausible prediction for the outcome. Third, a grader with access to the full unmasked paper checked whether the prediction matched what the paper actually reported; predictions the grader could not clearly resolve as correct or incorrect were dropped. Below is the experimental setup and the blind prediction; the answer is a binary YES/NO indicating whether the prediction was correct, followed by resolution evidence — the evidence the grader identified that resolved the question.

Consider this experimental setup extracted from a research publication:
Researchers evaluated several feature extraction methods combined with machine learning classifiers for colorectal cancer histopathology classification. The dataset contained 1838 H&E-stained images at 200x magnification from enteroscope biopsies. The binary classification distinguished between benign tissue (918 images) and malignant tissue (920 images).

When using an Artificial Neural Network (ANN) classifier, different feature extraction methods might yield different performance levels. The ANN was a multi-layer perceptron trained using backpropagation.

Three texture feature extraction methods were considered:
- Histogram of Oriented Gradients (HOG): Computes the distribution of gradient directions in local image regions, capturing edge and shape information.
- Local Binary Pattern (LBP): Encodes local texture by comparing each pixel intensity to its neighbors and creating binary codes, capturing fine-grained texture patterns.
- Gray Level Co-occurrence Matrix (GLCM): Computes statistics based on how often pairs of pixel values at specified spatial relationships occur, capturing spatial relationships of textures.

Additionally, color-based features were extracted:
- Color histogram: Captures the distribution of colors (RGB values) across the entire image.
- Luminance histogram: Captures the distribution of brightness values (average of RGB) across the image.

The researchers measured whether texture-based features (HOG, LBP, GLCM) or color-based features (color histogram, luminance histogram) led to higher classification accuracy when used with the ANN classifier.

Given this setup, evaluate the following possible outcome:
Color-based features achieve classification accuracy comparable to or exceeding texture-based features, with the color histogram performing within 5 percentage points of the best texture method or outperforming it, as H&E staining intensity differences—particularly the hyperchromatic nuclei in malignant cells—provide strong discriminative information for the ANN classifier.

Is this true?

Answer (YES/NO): NO